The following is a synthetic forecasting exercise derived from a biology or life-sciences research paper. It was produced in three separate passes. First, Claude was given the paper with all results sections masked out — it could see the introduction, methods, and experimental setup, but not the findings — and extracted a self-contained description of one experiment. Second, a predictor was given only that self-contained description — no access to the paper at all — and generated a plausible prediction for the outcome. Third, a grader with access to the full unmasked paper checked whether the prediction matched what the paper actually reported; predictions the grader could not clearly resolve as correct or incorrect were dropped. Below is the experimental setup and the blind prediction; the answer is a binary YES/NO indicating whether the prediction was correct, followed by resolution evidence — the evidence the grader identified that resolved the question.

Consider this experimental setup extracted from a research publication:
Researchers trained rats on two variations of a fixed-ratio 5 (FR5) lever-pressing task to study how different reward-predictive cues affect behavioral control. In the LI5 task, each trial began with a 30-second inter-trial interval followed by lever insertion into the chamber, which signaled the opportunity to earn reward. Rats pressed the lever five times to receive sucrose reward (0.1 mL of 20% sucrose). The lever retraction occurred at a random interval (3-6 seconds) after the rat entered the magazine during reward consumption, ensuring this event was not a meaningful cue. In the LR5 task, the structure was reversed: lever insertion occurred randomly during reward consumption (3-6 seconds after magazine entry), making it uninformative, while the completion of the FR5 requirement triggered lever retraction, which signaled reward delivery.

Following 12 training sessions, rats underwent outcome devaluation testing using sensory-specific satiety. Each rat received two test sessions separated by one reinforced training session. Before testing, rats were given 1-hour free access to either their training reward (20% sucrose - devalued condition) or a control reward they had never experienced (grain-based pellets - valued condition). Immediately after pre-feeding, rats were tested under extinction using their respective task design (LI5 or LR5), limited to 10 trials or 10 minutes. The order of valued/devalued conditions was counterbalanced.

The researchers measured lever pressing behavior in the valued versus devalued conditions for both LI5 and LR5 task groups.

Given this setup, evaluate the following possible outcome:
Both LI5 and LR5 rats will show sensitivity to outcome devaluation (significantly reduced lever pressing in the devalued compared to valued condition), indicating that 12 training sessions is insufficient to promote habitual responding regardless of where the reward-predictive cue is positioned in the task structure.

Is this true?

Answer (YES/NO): NO